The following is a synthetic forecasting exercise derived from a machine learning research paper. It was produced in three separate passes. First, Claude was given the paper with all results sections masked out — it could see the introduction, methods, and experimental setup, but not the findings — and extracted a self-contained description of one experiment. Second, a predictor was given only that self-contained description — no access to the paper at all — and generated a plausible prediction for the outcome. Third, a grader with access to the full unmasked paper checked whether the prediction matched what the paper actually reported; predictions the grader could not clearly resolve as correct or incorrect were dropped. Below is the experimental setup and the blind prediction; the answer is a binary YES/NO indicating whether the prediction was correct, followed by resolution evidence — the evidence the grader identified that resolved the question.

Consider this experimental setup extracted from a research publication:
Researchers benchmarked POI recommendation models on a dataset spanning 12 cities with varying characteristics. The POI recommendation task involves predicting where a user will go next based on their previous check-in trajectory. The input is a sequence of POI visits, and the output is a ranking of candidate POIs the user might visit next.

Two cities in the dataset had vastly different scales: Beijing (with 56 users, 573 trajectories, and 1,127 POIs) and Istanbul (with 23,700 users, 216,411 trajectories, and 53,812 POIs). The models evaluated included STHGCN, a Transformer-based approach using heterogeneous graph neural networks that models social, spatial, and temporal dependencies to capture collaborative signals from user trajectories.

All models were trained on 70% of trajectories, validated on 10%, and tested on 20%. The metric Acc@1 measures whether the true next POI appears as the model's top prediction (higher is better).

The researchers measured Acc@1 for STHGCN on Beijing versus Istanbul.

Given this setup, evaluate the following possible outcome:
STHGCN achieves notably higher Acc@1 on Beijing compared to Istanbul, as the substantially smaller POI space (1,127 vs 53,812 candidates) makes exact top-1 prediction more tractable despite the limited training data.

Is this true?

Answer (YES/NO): YES